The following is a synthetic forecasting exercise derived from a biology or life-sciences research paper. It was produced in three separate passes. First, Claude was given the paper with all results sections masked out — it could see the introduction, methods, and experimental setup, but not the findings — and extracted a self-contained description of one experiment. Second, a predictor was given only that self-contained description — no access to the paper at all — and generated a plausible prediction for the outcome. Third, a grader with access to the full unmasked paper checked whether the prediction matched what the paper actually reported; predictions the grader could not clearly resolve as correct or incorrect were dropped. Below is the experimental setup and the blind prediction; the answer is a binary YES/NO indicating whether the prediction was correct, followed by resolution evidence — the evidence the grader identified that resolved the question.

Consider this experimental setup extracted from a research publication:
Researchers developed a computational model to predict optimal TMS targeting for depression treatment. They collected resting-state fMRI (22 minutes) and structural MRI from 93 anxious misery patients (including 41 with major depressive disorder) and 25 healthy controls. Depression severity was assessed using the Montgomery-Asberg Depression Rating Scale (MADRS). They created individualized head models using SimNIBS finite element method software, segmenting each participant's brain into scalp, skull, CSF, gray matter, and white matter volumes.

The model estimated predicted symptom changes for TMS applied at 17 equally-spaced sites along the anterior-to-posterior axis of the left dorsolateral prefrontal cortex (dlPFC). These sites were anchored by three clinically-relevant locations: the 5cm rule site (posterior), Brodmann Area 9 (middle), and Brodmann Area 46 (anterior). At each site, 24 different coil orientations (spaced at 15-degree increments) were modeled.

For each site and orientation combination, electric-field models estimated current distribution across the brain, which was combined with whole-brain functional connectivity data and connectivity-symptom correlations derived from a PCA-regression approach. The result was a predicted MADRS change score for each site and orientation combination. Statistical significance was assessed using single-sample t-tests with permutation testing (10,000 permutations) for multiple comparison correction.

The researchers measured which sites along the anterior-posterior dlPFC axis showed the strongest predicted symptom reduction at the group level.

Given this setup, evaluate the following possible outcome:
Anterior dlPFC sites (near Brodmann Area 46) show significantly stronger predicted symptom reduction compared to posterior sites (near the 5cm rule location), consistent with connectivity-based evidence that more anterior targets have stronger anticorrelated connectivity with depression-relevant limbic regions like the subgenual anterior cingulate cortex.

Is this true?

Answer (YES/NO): YES